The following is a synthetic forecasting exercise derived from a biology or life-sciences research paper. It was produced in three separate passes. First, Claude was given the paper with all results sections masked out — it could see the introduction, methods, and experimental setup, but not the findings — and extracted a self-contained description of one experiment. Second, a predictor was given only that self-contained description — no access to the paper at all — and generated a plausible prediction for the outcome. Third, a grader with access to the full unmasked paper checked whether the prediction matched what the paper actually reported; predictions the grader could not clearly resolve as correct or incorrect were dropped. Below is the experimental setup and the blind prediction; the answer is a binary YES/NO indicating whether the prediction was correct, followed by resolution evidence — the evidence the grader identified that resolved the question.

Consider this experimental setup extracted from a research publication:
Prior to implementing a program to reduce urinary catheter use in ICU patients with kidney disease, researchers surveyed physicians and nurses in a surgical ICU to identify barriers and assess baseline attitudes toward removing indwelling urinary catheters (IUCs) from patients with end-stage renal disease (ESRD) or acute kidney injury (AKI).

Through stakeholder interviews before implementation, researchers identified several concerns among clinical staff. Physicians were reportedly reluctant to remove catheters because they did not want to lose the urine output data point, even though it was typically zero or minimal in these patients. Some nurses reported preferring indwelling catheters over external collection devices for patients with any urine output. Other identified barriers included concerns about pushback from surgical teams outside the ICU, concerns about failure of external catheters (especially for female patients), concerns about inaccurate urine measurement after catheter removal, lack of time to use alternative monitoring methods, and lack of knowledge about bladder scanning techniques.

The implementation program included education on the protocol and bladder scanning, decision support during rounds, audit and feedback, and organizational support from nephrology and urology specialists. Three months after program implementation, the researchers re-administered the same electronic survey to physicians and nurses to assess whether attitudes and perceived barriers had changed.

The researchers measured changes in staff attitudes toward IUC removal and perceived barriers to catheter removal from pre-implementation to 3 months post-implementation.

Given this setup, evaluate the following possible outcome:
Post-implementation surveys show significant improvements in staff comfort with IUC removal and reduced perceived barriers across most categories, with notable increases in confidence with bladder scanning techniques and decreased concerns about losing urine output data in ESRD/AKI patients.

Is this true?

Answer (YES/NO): NO